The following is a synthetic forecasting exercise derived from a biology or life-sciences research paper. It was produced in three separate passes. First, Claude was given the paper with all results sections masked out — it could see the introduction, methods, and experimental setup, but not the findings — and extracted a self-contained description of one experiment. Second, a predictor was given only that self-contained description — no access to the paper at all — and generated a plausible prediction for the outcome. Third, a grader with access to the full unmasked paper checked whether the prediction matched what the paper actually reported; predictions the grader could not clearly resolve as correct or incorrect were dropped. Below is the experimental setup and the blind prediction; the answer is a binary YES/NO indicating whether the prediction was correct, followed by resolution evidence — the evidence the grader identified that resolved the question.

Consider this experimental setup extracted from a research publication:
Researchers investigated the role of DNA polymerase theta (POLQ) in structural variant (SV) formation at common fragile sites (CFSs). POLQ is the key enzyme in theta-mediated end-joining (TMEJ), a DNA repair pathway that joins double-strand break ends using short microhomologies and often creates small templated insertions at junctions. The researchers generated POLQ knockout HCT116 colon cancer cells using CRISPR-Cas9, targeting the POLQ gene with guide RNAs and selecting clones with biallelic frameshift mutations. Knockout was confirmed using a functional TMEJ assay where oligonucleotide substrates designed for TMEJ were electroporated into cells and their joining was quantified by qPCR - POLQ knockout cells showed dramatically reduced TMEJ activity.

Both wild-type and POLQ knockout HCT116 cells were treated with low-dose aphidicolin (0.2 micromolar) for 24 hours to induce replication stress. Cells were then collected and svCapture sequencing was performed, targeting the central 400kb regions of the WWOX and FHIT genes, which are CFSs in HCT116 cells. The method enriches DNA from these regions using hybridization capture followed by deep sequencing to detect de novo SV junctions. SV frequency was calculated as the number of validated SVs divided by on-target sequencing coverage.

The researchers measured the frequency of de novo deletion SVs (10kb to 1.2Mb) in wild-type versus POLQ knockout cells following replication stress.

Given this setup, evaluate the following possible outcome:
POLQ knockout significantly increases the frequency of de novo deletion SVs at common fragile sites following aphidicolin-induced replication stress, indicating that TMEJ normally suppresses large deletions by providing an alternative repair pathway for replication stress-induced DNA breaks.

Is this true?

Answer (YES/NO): NO